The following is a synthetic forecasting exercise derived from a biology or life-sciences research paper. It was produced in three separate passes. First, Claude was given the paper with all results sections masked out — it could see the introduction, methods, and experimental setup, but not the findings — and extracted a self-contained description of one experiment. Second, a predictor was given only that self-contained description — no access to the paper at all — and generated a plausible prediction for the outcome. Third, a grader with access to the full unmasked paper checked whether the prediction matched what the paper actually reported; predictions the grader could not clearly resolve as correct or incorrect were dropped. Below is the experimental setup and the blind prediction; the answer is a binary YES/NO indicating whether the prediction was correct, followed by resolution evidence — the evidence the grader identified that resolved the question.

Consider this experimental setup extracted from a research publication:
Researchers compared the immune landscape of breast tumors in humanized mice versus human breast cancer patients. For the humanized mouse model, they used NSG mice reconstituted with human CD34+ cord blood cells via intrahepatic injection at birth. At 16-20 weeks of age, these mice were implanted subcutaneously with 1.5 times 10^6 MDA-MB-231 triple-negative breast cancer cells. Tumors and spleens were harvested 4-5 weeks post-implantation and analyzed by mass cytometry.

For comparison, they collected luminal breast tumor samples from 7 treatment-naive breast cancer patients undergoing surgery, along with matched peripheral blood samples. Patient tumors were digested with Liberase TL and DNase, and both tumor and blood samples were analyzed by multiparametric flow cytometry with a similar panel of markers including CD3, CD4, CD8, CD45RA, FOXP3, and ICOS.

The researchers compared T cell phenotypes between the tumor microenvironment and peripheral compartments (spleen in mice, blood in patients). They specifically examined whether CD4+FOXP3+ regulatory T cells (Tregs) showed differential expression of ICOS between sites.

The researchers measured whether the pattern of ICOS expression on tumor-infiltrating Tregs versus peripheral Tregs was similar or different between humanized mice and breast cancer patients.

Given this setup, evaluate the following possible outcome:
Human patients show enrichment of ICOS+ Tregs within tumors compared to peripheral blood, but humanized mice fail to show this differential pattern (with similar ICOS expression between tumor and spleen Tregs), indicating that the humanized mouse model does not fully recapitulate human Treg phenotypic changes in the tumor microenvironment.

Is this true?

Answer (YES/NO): NO